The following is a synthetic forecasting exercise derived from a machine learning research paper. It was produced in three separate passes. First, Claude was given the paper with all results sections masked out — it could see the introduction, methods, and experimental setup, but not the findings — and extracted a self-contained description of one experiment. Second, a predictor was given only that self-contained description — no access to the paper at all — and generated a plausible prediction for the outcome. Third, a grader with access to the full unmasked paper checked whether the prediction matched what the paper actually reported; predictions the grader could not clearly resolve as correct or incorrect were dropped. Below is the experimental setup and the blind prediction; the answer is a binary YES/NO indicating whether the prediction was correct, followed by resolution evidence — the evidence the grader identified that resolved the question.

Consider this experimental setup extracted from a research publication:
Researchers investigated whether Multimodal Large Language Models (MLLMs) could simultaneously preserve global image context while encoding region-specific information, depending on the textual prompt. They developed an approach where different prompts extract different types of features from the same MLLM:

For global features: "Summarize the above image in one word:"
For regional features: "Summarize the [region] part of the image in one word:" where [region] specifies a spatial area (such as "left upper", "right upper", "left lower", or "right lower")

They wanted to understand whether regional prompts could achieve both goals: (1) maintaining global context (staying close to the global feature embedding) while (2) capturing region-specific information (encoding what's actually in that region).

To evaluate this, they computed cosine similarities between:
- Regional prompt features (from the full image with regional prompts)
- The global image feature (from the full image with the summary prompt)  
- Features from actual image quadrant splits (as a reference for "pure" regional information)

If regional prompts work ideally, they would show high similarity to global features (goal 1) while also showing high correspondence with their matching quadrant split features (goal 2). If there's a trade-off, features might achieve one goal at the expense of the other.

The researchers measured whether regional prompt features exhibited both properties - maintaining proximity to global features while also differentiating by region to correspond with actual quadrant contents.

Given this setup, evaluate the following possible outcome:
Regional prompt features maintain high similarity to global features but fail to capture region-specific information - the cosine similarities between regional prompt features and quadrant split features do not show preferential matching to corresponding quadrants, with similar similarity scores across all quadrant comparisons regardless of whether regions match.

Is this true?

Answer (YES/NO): NO